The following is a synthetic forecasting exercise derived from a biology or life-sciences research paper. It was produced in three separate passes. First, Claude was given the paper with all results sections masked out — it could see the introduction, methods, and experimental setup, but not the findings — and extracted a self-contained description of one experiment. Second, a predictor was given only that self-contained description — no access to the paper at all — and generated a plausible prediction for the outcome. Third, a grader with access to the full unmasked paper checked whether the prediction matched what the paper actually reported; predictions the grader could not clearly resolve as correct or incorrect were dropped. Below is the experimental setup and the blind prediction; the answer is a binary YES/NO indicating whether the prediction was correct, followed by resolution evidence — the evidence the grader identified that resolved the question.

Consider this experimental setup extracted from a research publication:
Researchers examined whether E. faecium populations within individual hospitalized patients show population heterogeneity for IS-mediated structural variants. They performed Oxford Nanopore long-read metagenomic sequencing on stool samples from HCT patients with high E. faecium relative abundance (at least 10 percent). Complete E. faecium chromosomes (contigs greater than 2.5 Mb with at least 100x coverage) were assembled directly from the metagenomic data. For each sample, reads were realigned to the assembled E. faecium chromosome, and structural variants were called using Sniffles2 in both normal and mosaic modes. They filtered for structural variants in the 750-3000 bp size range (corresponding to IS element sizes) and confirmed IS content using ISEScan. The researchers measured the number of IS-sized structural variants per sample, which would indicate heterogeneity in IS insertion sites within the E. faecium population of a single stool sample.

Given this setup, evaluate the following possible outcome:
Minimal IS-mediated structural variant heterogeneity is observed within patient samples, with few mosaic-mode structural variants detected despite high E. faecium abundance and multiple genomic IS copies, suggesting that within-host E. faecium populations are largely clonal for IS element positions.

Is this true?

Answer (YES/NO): NO